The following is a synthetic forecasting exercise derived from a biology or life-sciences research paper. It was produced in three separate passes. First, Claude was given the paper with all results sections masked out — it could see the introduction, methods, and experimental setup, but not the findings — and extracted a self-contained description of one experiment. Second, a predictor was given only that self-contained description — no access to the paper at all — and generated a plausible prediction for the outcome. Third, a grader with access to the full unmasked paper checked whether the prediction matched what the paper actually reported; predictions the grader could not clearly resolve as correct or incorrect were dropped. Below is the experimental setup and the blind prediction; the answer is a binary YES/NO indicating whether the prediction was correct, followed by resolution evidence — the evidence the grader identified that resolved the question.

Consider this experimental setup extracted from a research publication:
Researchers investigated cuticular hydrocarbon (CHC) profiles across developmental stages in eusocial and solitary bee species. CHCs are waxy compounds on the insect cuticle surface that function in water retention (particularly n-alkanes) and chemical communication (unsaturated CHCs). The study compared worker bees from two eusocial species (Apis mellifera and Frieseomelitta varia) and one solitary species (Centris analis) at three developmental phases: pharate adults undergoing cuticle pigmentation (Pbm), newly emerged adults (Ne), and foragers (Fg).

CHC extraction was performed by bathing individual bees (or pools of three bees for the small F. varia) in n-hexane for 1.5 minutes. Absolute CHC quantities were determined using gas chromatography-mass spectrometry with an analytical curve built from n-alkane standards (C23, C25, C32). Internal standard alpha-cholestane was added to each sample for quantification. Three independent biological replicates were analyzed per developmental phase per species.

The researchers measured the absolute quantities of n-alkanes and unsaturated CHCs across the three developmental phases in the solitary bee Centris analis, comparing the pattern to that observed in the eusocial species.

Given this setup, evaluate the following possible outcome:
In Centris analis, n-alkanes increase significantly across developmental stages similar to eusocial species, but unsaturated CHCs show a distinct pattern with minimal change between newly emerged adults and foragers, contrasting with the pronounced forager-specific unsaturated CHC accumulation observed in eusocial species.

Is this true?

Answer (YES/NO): NO